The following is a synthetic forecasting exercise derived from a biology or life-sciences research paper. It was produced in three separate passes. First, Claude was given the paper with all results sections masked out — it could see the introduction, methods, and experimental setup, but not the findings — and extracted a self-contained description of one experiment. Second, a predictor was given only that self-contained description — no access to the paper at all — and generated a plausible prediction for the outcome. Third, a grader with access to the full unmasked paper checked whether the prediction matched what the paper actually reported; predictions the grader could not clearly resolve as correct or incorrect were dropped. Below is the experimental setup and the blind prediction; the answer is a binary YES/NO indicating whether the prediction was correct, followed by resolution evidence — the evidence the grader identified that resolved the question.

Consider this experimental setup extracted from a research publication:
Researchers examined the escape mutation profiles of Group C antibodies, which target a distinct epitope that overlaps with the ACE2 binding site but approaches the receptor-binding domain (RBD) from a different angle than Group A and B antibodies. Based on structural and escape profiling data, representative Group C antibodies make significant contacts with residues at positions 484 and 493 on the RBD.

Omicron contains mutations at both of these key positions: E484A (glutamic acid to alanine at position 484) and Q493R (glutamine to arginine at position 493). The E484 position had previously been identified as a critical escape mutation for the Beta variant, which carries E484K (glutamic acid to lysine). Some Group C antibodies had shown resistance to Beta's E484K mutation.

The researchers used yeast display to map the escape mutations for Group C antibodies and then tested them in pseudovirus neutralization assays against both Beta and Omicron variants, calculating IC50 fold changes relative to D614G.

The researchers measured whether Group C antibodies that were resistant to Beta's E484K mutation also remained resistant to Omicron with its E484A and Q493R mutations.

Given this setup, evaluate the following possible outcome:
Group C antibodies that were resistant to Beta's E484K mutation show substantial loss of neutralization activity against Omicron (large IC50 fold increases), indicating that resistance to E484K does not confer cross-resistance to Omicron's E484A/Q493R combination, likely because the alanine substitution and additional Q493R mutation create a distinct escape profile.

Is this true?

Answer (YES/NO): YES